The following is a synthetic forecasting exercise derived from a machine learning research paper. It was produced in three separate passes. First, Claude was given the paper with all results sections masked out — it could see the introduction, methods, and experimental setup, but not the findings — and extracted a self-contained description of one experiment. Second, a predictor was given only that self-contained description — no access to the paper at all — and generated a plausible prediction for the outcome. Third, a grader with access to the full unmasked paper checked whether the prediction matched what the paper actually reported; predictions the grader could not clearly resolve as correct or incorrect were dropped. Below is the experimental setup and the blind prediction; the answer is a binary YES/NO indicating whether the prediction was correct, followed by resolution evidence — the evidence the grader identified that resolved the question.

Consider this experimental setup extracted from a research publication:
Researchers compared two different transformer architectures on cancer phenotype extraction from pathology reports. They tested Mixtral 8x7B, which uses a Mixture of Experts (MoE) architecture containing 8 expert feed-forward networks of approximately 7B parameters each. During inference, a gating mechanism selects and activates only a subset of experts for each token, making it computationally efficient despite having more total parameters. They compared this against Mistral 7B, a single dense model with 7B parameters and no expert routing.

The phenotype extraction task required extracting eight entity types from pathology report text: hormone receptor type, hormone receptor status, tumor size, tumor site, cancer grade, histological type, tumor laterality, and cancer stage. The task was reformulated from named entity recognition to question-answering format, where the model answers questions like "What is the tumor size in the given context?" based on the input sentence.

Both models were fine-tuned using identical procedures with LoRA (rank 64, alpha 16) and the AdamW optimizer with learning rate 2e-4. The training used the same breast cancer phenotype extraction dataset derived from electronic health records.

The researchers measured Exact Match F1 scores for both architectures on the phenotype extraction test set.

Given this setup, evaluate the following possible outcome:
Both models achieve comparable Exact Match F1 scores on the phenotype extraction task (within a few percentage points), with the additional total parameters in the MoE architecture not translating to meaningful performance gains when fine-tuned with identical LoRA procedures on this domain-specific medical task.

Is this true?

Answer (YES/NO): NO